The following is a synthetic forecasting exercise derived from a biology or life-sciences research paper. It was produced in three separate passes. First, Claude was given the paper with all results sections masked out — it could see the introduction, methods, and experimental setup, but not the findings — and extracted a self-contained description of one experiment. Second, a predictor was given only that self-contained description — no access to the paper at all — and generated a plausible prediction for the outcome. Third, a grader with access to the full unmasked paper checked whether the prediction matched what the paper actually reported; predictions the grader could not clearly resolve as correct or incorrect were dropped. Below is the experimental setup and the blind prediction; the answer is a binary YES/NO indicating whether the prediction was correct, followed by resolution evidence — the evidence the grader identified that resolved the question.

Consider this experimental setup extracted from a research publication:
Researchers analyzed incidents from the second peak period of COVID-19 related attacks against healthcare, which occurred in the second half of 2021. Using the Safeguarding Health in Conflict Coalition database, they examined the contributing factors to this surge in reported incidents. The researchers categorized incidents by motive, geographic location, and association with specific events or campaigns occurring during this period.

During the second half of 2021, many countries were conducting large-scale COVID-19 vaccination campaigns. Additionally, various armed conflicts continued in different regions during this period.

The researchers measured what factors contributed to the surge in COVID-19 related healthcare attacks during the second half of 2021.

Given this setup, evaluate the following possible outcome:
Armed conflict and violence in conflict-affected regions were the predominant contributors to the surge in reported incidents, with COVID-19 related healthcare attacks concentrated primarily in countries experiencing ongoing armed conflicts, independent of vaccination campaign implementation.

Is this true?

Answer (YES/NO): NO